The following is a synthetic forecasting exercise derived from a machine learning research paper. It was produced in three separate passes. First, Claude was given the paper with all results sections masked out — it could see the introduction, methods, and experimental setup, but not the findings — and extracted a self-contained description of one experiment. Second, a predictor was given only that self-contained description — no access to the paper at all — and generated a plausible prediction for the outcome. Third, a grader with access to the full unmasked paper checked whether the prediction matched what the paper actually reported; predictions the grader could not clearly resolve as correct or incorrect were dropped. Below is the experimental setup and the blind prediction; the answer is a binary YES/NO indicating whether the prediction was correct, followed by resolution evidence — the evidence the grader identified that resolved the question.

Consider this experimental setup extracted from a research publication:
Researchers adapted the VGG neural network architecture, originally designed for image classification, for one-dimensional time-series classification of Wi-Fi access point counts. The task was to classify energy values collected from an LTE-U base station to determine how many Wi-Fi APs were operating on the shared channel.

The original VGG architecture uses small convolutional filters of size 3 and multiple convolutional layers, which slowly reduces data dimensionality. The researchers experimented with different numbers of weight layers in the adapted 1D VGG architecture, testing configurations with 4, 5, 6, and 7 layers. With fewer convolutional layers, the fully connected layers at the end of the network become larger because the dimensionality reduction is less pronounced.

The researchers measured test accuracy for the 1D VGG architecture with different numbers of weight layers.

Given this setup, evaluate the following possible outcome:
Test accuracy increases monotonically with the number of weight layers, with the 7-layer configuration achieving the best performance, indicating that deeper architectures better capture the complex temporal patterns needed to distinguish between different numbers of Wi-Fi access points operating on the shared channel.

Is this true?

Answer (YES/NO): NO